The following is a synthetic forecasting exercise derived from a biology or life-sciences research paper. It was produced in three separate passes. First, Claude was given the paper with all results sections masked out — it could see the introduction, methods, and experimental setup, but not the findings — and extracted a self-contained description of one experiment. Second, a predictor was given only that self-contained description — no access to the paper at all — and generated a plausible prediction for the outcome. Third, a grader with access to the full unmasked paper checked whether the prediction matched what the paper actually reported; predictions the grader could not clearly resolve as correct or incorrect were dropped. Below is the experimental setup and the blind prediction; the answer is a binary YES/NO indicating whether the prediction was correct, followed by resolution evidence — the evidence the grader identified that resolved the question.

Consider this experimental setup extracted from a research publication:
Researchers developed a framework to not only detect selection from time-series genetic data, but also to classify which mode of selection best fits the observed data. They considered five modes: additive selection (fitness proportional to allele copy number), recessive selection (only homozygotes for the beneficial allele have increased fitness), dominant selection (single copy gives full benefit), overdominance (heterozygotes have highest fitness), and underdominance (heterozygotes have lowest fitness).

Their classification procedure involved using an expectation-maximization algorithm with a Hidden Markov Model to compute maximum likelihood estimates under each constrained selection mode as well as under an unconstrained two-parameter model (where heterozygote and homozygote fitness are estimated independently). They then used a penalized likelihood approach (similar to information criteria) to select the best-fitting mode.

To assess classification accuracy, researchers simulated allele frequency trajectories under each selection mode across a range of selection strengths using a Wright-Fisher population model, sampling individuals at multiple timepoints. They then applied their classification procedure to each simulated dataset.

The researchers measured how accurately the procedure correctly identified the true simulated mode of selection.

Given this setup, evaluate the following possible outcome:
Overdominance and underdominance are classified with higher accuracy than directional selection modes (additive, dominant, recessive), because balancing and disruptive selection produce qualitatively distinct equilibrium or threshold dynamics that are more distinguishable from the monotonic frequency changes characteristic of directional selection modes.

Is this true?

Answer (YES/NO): NO